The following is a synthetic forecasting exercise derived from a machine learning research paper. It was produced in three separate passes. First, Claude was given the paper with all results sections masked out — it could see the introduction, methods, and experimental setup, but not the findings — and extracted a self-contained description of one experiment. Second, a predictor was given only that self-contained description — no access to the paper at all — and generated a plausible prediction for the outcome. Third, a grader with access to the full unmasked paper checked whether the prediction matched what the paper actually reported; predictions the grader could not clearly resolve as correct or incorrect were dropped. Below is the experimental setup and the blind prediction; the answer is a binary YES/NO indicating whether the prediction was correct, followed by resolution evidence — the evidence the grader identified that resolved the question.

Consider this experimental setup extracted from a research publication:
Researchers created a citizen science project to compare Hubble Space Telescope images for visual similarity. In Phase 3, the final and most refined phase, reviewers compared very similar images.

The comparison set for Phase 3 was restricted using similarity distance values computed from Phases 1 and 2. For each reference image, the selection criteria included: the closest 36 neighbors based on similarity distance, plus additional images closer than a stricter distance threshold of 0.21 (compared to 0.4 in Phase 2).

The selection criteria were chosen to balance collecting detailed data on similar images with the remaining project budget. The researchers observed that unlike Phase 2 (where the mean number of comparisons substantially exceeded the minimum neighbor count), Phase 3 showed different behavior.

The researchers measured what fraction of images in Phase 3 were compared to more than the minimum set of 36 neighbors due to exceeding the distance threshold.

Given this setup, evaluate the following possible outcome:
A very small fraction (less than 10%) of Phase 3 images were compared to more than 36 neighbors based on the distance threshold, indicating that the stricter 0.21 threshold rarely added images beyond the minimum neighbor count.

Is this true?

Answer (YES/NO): YES